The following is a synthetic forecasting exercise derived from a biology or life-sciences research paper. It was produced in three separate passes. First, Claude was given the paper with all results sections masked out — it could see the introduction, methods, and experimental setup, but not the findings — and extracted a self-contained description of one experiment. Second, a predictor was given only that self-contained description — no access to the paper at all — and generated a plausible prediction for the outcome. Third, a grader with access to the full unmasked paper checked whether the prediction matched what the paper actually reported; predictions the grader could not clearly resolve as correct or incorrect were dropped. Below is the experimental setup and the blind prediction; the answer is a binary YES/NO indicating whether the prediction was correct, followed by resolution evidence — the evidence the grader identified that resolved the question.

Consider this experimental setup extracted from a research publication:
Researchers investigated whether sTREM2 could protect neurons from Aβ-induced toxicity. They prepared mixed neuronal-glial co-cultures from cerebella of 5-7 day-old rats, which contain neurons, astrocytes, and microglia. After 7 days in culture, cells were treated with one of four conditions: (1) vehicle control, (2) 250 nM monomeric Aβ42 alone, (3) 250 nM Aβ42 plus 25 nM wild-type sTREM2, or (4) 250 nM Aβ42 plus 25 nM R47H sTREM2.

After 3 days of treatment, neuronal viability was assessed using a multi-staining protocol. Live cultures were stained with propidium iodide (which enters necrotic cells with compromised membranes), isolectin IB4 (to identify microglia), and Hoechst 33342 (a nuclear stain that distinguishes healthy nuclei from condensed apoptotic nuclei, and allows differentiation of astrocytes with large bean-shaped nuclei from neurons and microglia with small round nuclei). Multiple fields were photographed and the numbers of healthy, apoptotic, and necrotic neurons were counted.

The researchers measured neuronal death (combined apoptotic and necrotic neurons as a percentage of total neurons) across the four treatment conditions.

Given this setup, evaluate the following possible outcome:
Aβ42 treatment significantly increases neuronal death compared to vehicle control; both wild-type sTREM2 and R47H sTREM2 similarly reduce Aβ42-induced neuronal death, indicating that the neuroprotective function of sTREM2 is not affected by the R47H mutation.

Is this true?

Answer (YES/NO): NO